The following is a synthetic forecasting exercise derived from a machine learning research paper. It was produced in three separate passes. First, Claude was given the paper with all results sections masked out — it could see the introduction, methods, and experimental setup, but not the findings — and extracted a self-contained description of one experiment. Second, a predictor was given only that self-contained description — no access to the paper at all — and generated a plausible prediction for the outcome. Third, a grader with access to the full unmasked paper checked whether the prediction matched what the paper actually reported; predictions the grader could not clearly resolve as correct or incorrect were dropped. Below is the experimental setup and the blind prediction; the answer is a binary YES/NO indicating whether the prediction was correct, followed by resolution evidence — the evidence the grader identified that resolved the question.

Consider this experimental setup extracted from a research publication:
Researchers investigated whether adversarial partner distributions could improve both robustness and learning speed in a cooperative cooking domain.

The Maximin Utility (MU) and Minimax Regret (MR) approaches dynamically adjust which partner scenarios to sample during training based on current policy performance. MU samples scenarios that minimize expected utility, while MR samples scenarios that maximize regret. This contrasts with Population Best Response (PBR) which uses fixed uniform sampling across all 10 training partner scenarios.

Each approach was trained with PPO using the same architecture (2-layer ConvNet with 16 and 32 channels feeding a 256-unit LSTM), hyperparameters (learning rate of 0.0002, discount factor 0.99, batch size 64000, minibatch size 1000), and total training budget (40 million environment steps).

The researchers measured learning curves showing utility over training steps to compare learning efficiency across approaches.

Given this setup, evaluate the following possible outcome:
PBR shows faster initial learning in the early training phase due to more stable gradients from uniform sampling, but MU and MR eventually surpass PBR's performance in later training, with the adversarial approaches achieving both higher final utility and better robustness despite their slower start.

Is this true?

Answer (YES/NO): NO